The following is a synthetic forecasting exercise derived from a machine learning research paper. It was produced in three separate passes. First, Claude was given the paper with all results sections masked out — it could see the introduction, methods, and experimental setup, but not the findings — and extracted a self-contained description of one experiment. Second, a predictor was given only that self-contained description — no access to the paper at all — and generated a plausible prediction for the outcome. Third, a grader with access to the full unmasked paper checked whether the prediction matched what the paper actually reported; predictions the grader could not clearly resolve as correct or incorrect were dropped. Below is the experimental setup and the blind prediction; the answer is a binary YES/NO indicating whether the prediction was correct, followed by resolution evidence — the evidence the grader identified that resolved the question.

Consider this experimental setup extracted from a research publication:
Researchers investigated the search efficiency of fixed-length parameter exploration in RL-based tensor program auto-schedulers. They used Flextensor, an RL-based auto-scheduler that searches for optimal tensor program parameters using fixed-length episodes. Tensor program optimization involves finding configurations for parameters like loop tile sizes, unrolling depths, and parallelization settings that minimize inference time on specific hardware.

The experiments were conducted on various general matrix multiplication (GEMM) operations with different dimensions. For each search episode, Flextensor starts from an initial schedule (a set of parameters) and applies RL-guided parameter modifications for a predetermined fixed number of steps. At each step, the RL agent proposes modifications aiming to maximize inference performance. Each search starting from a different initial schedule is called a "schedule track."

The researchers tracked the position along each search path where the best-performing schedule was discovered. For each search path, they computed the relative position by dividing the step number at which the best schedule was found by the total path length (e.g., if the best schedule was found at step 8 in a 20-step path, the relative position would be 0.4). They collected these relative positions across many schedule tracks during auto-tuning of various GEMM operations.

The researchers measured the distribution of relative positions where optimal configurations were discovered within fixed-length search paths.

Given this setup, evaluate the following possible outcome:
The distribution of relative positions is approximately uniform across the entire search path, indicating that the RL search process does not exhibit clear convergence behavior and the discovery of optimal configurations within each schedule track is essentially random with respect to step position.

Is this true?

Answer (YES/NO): NO